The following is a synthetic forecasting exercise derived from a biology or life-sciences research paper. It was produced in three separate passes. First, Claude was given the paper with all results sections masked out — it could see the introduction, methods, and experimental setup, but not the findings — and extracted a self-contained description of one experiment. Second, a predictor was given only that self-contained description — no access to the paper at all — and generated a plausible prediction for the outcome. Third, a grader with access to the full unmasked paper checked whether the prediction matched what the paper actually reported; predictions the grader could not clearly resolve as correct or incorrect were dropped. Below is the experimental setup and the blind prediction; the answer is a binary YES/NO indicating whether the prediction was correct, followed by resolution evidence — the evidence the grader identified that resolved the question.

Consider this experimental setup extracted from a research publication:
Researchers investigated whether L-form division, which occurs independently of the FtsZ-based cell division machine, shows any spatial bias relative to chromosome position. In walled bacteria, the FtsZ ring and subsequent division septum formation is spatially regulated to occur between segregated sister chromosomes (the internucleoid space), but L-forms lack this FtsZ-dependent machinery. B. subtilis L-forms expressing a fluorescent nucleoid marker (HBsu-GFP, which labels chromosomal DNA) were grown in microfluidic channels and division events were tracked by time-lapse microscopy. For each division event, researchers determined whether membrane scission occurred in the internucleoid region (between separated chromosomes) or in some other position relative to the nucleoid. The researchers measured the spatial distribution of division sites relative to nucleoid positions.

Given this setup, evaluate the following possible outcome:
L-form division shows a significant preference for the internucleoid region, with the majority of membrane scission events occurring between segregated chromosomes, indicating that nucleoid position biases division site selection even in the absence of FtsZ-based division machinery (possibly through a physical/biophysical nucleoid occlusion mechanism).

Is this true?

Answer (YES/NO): YES